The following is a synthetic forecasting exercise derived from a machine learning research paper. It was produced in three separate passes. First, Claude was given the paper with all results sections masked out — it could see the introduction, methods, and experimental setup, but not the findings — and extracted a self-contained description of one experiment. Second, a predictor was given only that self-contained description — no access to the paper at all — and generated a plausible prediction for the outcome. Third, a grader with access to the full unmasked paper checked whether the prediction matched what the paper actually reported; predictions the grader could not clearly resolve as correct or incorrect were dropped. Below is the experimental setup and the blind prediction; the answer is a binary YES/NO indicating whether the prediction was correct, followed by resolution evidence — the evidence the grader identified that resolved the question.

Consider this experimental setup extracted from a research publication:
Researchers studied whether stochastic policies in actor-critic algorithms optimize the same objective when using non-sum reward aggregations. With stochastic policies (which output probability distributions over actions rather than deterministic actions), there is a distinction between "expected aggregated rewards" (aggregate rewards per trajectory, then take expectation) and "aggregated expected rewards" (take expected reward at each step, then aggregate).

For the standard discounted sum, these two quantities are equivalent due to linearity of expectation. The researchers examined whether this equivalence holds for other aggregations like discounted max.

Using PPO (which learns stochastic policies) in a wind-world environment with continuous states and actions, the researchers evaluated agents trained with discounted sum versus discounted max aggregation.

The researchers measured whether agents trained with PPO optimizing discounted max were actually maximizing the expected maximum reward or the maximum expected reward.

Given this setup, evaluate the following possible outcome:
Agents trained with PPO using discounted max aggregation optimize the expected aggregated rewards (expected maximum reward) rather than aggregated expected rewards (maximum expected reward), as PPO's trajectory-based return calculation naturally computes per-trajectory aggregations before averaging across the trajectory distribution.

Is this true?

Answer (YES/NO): NO